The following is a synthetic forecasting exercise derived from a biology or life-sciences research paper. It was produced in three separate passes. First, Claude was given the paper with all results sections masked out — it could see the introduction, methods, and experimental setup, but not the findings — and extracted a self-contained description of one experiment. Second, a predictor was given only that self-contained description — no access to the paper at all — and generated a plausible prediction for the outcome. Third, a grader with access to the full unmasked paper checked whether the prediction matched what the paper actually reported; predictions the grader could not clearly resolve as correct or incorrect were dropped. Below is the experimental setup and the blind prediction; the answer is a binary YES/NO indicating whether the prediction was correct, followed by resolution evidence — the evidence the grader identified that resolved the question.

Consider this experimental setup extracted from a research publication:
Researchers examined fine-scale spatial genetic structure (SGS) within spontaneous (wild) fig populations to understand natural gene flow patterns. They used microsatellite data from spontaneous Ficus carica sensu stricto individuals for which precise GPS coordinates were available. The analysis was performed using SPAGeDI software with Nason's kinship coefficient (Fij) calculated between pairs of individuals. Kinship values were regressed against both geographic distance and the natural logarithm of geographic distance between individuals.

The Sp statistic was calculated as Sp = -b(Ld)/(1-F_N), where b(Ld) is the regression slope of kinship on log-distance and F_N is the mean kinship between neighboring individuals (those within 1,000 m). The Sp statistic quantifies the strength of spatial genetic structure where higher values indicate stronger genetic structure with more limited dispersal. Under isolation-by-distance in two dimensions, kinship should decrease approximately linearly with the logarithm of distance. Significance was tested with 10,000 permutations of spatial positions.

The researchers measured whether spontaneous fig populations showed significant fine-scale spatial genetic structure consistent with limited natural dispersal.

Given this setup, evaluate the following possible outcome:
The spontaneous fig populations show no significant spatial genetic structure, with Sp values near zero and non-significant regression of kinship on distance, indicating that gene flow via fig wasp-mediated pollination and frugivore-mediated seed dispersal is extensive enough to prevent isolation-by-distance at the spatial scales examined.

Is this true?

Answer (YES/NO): NO